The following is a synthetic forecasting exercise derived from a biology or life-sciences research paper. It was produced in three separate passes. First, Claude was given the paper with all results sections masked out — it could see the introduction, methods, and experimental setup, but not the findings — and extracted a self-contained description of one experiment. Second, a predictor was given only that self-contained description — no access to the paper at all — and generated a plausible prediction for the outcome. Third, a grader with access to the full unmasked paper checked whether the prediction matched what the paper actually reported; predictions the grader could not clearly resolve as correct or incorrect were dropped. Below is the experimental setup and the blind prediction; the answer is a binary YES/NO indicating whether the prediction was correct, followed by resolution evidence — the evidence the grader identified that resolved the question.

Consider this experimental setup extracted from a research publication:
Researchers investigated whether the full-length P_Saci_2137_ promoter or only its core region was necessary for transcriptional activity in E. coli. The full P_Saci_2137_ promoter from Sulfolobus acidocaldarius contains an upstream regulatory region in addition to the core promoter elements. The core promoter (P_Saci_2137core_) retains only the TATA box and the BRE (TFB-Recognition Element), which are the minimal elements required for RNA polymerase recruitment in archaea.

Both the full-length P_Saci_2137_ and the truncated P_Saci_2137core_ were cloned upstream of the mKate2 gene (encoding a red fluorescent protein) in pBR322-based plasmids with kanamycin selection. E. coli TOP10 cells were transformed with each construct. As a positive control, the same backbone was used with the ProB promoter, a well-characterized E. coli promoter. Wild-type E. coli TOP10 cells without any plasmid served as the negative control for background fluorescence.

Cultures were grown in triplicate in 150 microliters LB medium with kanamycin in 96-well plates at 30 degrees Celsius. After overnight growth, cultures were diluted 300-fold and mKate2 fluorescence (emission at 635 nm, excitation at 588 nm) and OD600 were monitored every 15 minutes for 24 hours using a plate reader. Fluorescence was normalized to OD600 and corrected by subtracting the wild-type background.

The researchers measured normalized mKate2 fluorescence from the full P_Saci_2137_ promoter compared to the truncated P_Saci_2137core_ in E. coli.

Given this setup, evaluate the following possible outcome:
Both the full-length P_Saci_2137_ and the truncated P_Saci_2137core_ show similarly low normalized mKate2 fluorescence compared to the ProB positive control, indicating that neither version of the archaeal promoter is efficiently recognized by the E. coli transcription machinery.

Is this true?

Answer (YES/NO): NO